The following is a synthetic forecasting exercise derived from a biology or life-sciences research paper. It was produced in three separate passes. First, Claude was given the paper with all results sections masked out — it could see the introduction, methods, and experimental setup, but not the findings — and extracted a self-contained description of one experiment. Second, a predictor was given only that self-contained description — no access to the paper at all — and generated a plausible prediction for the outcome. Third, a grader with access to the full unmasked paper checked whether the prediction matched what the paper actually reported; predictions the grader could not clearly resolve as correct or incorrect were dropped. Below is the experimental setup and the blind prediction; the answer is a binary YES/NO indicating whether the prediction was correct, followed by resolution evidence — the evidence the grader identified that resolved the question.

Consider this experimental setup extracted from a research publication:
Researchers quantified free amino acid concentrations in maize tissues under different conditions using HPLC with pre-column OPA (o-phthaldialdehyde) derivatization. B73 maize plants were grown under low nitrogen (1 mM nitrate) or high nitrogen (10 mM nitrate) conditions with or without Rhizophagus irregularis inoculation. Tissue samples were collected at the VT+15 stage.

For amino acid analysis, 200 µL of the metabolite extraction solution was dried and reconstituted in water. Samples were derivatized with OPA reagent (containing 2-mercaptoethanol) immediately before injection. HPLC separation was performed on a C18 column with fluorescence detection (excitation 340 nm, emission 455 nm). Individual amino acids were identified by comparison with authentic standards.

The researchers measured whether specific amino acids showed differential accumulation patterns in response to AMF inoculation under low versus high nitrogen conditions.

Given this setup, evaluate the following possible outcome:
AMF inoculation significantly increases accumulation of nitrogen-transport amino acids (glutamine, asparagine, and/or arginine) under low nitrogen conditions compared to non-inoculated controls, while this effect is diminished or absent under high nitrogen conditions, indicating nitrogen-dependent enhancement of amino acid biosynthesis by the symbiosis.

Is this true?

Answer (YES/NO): NO